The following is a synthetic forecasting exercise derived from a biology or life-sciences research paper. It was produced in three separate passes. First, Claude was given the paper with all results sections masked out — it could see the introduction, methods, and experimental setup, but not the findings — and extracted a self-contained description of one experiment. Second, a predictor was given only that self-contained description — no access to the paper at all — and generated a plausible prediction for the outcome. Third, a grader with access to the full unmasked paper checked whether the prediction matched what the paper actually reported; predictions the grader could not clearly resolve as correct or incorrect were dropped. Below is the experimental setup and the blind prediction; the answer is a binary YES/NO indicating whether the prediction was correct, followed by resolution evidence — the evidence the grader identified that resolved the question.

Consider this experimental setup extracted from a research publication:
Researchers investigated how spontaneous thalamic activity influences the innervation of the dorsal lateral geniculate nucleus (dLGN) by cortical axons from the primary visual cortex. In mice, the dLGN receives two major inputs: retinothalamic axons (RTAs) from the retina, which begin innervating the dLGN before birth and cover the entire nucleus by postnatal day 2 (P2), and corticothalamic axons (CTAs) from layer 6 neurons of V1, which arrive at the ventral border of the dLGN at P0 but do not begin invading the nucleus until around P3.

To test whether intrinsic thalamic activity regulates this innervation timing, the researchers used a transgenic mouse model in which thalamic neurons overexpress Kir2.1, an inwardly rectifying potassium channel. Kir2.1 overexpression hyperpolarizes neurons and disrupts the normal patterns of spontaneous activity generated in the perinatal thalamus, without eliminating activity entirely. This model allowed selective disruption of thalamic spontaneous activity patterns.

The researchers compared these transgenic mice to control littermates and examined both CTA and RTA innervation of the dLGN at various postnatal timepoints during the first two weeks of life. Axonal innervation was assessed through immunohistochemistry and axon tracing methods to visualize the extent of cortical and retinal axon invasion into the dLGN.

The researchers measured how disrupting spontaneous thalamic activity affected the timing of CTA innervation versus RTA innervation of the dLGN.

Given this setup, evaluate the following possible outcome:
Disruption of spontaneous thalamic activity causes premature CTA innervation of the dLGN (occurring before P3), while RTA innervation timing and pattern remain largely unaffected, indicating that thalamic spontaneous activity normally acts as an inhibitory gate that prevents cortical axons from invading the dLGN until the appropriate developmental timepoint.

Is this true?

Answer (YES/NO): NO